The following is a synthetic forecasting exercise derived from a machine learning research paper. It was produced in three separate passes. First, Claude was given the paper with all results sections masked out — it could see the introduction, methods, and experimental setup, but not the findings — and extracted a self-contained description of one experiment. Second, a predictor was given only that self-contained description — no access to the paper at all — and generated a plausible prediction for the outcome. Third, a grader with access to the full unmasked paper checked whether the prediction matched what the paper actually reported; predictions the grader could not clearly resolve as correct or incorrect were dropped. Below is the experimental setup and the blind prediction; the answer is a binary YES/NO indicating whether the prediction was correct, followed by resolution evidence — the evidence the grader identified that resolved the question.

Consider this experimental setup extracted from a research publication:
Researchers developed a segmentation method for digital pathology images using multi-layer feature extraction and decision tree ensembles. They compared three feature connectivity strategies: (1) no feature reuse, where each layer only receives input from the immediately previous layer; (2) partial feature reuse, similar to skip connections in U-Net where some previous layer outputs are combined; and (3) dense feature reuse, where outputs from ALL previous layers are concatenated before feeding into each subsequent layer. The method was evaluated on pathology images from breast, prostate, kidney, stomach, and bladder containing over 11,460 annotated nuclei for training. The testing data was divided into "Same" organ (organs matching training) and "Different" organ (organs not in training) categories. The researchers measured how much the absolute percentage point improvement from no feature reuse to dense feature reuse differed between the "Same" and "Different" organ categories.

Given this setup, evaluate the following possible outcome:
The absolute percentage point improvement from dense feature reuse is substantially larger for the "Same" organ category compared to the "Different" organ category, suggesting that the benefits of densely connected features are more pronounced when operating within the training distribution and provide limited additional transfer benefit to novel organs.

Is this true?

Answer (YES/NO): YES